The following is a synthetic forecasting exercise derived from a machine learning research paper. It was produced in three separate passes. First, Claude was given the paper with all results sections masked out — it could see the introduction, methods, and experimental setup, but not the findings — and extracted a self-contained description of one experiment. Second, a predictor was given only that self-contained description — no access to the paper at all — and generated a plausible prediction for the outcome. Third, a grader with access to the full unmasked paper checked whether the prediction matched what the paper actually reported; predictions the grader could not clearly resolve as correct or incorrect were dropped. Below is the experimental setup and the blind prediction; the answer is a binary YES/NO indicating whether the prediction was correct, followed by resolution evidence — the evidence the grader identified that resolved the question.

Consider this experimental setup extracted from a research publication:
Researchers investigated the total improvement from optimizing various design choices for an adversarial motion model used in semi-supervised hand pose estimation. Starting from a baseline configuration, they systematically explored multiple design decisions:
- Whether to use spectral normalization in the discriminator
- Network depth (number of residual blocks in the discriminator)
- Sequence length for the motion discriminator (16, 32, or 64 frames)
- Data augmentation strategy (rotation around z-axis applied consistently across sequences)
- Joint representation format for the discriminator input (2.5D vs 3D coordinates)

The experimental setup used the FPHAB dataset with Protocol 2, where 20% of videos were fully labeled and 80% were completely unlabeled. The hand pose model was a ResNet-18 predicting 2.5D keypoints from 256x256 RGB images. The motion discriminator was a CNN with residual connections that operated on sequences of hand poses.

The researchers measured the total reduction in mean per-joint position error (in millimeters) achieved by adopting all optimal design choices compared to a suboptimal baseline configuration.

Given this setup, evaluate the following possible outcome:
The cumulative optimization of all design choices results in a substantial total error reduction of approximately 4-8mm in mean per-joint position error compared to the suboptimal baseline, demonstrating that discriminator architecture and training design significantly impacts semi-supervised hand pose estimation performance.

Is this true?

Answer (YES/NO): YES